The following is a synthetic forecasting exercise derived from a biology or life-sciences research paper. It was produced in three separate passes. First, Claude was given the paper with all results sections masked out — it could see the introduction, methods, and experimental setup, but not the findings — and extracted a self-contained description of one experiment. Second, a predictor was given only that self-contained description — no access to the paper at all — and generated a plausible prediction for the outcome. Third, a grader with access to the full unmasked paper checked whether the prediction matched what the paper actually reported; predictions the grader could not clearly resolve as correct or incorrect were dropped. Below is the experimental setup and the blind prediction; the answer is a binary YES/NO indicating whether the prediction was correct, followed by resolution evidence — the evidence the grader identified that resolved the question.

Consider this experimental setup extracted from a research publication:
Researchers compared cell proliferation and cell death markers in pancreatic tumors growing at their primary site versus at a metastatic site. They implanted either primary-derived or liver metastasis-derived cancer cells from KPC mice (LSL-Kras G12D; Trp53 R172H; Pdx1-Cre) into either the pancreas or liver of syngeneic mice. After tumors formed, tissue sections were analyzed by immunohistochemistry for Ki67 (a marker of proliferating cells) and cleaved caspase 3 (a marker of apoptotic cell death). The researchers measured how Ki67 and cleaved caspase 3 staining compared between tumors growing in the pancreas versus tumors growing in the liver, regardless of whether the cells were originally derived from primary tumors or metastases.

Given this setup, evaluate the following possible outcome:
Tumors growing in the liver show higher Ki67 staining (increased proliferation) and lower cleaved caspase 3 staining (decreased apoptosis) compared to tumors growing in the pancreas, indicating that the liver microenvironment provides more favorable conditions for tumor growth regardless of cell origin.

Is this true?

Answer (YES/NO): NO